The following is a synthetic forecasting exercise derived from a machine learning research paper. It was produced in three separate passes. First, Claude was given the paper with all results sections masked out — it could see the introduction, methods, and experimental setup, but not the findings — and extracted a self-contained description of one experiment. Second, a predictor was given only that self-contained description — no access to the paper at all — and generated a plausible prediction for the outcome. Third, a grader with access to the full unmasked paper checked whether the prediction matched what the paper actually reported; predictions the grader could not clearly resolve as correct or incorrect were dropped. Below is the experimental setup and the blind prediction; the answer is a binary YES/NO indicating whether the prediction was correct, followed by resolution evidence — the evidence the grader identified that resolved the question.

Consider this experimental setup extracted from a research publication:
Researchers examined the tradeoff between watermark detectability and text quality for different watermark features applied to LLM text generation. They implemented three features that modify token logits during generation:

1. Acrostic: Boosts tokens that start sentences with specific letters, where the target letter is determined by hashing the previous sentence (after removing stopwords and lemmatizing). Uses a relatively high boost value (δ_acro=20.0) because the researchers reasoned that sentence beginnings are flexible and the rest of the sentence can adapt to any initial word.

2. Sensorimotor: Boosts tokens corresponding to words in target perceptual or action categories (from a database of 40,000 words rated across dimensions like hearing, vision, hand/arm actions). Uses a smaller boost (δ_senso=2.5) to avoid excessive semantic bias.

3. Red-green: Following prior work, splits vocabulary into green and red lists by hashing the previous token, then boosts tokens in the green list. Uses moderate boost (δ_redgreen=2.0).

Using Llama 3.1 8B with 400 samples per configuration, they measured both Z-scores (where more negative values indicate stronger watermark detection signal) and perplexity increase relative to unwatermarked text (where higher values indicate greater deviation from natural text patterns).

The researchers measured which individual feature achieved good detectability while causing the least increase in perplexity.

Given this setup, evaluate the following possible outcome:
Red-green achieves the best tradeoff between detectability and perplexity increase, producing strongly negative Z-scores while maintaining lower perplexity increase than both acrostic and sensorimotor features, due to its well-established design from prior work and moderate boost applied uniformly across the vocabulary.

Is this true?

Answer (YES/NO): NO